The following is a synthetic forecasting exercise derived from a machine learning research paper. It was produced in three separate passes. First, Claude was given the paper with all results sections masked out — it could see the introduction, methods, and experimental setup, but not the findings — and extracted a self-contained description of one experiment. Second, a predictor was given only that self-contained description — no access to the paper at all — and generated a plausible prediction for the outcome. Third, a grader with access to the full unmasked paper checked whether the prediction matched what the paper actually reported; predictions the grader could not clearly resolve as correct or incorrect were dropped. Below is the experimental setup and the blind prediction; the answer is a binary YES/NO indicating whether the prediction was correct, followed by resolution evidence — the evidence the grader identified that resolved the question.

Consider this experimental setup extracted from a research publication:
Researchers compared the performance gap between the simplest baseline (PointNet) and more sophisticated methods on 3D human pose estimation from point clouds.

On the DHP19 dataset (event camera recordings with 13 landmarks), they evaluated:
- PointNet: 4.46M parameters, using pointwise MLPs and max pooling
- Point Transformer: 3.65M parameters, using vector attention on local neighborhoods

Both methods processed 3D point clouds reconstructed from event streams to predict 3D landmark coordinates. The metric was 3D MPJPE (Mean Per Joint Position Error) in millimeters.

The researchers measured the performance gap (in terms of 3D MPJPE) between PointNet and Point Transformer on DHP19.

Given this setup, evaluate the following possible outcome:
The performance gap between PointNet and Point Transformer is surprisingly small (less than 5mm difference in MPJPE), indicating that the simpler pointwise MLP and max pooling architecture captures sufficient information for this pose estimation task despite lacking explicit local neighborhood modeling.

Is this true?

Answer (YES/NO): NO